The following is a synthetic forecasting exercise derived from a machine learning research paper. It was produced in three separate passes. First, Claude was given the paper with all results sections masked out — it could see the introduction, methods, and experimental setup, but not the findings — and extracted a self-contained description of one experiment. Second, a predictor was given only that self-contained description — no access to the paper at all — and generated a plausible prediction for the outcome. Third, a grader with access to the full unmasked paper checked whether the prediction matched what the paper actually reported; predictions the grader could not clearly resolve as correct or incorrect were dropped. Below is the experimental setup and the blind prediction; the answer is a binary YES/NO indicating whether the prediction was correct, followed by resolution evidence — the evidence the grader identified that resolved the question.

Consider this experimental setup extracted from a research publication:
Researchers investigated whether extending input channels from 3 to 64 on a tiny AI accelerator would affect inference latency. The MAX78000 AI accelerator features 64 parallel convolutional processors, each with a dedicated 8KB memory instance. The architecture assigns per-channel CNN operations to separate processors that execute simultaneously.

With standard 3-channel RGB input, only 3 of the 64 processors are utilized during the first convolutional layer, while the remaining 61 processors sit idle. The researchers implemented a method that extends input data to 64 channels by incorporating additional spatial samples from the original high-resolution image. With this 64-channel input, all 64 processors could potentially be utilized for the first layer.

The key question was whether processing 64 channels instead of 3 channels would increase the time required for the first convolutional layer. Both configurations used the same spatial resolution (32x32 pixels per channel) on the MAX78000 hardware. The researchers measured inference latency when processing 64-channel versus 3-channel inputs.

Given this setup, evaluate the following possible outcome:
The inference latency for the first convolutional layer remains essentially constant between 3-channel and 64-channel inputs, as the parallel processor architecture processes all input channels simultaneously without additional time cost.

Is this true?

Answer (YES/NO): YES